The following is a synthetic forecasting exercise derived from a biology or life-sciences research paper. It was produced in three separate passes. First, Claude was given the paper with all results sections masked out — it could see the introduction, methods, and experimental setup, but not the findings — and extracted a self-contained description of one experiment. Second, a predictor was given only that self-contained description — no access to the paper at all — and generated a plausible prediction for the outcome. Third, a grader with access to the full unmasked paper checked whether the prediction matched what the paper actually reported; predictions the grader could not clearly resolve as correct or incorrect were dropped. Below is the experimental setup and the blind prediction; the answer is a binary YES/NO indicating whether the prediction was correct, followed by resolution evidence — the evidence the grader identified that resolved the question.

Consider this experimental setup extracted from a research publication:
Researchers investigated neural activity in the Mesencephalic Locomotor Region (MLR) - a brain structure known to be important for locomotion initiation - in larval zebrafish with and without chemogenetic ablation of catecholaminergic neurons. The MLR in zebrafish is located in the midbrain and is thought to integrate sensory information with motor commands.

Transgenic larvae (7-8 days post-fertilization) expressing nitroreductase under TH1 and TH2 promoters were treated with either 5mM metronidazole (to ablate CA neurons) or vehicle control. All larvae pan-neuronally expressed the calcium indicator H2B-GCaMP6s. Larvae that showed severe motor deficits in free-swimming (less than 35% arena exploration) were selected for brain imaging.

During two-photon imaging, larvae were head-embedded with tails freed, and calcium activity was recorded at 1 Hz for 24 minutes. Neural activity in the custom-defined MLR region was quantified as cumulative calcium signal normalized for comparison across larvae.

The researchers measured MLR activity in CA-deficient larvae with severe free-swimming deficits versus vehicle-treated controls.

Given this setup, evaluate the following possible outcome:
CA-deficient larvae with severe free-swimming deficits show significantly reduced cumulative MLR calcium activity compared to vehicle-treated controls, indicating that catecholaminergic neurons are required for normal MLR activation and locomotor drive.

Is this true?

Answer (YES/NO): NO